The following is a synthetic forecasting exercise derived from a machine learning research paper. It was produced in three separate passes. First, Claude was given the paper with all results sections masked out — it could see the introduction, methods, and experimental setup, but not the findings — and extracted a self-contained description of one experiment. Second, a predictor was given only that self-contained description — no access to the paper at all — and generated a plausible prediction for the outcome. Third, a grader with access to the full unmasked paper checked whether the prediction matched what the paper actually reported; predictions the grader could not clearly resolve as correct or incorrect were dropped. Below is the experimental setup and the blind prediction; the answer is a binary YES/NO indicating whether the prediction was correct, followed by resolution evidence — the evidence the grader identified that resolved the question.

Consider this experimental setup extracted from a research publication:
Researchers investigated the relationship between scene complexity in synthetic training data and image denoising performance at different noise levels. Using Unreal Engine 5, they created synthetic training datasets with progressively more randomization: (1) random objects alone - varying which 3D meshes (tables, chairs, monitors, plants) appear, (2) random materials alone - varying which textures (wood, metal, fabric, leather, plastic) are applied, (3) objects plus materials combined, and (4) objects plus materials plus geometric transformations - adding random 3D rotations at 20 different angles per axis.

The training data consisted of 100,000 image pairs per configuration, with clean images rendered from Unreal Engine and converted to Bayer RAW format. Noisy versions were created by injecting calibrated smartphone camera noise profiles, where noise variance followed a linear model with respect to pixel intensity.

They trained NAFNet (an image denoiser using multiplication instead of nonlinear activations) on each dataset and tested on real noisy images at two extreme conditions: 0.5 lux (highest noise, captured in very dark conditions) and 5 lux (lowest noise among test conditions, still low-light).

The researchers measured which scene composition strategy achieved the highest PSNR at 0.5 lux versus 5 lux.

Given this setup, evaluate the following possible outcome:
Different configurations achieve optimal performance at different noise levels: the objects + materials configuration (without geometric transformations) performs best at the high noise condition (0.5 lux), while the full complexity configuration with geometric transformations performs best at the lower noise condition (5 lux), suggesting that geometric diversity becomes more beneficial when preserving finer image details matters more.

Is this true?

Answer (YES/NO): YES